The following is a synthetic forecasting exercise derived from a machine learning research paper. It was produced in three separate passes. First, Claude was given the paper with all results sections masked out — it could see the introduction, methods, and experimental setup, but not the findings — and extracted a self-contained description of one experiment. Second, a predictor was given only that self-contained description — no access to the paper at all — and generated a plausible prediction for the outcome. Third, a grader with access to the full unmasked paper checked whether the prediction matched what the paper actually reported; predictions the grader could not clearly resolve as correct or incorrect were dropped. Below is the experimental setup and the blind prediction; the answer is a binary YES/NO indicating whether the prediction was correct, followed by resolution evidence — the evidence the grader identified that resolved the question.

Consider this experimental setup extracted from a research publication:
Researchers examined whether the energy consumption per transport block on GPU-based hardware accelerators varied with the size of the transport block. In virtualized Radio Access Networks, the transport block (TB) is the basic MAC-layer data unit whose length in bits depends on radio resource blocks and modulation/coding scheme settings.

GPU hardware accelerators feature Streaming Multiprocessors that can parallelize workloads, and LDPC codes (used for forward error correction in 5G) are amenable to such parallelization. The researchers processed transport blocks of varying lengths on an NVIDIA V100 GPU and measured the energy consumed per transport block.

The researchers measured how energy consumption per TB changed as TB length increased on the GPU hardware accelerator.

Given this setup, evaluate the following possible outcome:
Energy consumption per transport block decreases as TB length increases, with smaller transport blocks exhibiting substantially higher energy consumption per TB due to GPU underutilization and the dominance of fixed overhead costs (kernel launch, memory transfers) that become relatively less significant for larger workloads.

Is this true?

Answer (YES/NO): NO